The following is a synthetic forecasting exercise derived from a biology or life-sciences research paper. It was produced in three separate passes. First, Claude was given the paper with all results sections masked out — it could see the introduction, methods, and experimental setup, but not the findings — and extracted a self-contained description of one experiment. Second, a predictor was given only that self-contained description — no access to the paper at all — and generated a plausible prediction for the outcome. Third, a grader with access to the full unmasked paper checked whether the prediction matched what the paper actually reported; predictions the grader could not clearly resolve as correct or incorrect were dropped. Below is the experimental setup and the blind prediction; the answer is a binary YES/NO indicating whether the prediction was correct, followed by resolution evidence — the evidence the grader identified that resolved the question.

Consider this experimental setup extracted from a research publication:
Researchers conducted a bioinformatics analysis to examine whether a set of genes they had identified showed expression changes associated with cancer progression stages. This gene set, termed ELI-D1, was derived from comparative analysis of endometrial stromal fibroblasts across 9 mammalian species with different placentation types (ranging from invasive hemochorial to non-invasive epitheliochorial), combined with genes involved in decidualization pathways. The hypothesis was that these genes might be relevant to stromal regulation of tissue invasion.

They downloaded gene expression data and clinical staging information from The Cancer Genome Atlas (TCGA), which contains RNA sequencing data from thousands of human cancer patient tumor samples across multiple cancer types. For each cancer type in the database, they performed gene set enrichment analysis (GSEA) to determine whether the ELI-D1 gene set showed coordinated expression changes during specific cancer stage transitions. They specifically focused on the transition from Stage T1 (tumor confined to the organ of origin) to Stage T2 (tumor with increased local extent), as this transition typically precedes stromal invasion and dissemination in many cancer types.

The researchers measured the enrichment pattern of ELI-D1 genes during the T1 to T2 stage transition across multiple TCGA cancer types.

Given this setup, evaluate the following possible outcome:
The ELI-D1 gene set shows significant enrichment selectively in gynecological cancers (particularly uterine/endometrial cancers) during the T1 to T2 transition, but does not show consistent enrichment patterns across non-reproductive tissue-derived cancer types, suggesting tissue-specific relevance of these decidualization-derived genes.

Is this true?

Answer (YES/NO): NO